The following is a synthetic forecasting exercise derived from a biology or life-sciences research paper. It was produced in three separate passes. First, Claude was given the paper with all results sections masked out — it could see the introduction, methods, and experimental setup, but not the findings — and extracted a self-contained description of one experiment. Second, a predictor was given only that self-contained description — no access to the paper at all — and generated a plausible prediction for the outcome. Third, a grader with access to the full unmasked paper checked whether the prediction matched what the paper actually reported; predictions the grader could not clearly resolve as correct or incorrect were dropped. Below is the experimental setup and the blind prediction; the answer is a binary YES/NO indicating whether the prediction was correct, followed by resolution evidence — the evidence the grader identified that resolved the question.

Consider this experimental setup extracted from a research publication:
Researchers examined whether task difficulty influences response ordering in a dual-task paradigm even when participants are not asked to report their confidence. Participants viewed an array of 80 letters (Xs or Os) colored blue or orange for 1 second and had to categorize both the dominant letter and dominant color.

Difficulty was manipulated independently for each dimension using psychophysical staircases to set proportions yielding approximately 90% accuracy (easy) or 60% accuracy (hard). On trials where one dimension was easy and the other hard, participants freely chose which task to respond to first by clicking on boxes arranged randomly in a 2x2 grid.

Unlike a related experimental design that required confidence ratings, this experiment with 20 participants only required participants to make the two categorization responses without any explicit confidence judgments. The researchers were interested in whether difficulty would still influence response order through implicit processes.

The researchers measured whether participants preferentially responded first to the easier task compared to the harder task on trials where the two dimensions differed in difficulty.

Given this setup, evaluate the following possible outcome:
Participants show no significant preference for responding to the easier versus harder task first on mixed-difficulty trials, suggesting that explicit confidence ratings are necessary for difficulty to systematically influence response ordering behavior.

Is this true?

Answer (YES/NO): NO